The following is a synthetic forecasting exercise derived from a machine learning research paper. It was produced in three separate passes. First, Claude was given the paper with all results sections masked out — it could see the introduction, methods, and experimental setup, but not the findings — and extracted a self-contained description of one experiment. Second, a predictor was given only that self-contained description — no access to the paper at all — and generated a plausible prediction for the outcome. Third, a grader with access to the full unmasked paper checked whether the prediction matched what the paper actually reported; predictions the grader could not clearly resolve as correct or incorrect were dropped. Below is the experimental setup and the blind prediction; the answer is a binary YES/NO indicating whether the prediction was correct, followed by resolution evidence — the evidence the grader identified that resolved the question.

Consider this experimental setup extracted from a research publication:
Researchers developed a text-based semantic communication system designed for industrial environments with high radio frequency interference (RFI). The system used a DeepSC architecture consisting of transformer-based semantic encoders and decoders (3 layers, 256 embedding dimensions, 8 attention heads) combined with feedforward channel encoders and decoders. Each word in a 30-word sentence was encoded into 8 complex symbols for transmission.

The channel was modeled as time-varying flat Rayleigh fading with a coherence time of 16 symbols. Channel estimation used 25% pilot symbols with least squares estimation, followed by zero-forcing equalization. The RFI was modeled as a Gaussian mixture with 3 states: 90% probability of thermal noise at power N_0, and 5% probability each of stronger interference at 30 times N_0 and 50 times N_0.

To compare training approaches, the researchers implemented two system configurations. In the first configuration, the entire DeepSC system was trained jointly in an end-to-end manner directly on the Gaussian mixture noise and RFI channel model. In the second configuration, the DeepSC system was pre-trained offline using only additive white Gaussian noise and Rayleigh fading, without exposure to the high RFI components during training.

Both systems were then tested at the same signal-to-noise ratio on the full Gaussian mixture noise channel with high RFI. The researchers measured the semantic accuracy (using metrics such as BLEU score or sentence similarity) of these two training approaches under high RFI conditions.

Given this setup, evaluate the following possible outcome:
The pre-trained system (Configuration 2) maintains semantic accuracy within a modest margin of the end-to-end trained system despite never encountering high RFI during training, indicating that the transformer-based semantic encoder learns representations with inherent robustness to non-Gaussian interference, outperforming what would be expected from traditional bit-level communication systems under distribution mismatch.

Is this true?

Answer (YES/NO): NO